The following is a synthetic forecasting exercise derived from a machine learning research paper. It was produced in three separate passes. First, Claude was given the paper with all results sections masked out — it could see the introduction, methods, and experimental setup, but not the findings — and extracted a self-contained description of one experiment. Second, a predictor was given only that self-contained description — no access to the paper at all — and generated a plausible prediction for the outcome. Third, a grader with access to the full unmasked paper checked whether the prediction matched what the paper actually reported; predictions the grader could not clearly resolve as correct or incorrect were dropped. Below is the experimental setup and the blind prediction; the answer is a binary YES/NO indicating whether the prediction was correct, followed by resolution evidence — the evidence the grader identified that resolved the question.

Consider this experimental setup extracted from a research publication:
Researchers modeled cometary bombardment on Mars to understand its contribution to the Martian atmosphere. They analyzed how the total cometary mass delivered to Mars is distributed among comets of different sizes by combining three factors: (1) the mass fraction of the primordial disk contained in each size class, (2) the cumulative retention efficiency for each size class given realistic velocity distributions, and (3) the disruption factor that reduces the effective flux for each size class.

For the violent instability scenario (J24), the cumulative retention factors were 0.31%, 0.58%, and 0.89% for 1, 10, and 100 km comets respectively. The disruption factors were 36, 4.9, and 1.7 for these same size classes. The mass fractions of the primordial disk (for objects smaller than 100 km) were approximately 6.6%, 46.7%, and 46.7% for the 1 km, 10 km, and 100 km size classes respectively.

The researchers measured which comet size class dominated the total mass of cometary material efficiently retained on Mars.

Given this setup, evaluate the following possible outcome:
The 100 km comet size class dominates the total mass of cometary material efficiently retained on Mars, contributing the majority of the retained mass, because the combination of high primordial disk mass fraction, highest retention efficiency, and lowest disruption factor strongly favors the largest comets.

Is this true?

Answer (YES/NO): YES